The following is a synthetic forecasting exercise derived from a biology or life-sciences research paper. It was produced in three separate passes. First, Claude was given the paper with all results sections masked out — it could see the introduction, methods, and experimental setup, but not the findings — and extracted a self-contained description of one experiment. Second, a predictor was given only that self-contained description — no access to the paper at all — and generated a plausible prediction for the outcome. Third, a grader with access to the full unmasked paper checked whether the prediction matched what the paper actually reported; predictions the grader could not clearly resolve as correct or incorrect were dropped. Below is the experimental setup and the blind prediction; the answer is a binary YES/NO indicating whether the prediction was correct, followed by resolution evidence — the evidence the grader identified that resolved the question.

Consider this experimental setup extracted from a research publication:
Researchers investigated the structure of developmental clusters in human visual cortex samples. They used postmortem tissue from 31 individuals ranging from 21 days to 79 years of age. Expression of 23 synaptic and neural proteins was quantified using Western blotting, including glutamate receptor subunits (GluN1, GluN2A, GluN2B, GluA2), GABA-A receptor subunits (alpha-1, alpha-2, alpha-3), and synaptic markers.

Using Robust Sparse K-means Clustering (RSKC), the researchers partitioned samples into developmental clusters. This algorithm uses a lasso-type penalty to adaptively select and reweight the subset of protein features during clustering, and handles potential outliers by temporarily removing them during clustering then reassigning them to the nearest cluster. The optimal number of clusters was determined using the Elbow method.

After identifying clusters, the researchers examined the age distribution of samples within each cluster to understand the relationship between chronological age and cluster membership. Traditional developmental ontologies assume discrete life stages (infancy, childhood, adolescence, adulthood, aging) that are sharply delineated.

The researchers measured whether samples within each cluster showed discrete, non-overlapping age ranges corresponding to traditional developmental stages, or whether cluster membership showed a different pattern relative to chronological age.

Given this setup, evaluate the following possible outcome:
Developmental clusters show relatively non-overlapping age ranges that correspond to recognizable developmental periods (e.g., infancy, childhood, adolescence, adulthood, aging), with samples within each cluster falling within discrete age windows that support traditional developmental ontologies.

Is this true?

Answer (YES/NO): NO